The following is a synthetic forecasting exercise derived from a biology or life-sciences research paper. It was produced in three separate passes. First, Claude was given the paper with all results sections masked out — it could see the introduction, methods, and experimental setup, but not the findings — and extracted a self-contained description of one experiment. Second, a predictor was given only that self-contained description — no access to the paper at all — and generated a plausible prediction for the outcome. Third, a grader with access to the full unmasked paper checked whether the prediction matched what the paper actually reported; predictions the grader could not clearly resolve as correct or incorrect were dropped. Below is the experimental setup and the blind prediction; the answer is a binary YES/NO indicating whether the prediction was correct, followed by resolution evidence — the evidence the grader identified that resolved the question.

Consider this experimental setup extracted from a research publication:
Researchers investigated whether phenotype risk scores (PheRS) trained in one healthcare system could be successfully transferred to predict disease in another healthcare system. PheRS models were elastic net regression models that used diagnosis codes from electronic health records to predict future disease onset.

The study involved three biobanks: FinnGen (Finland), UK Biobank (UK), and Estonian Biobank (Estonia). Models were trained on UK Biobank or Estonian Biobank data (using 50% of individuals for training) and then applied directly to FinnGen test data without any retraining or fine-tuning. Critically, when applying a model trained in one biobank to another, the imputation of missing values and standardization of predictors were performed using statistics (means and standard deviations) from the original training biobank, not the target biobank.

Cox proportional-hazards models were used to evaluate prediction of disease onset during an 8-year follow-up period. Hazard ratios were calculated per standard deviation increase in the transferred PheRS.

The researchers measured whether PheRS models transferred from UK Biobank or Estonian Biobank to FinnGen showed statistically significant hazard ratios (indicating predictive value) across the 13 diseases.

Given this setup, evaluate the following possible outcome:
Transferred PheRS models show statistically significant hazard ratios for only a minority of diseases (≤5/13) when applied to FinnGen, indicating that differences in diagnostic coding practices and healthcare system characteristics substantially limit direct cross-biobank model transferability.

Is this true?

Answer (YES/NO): NO